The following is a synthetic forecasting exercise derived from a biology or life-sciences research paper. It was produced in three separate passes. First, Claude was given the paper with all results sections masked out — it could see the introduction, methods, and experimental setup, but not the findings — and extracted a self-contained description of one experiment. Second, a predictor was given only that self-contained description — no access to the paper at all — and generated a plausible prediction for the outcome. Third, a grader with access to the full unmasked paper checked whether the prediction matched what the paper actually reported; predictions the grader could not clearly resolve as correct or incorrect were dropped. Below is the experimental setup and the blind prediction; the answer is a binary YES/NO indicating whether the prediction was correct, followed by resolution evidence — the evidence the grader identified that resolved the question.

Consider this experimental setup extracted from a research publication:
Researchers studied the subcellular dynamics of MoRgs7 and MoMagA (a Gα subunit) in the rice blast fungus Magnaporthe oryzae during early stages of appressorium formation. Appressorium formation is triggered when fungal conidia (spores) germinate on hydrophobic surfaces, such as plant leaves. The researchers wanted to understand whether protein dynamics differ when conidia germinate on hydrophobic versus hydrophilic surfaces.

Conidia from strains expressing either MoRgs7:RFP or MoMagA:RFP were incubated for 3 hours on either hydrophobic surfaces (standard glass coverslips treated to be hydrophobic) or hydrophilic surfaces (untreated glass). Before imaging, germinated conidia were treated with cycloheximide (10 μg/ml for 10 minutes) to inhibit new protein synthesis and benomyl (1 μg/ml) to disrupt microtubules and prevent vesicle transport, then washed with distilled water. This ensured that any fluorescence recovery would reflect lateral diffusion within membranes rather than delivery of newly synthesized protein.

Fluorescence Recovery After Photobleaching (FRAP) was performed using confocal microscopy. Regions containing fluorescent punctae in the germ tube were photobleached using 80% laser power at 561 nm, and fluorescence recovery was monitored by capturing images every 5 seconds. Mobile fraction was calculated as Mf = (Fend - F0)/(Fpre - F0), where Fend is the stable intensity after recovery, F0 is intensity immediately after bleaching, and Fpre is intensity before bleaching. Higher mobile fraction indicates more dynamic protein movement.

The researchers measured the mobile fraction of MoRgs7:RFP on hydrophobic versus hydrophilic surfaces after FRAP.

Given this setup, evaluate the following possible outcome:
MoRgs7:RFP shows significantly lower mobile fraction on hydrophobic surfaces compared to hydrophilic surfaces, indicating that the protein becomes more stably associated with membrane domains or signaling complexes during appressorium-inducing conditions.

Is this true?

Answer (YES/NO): NO